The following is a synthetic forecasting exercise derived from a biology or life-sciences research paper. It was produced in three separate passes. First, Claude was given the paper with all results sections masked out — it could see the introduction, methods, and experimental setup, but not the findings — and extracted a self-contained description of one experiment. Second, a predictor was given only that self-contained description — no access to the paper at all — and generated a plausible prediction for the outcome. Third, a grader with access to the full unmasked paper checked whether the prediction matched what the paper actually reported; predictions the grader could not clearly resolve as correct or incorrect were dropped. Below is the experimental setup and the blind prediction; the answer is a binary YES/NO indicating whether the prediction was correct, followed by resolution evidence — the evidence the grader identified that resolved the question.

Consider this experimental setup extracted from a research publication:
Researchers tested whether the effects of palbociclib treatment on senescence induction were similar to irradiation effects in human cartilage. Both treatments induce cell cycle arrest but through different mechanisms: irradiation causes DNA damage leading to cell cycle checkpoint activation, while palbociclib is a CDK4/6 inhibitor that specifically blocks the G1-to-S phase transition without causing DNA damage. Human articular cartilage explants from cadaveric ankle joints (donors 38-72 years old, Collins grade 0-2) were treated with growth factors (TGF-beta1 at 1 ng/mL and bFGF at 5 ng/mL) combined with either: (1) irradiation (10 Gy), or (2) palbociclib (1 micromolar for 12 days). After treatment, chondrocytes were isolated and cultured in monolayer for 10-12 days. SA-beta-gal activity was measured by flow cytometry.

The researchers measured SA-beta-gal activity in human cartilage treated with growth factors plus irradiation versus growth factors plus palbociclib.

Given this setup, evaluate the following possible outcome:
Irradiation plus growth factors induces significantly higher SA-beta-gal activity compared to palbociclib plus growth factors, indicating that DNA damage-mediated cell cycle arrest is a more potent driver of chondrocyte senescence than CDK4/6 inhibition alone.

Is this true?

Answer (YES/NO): NO